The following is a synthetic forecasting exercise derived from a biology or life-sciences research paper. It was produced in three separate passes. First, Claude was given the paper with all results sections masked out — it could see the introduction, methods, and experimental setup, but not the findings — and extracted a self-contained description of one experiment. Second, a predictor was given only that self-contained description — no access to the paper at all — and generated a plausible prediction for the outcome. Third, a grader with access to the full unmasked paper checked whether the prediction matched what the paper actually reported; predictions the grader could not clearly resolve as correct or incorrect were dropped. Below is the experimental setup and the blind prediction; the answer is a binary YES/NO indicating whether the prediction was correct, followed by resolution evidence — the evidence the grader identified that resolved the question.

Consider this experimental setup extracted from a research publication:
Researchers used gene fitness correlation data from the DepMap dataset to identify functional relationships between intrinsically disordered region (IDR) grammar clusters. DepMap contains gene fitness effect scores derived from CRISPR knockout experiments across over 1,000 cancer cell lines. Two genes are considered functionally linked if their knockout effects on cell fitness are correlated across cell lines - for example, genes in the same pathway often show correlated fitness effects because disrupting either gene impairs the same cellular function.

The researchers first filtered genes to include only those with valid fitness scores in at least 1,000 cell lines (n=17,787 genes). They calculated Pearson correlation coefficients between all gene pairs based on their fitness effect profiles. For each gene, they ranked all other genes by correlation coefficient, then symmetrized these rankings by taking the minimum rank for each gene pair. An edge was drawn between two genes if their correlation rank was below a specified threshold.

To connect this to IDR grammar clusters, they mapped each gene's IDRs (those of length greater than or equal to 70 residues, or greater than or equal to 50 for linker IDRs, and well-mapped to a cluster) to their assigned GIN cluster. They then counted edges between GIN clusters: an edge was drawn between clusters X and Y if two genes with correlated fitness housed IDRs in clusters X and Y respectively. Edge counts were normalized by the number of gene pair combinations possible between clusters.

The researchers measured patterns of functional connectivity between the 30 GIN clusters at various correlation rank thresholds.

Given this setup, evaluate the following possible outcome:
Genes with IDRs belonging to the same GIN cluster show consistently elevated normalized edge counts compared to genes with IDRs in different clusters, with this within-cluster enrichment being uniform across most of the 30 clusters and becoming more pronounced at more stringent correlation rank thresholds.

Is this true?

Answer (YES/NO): NO